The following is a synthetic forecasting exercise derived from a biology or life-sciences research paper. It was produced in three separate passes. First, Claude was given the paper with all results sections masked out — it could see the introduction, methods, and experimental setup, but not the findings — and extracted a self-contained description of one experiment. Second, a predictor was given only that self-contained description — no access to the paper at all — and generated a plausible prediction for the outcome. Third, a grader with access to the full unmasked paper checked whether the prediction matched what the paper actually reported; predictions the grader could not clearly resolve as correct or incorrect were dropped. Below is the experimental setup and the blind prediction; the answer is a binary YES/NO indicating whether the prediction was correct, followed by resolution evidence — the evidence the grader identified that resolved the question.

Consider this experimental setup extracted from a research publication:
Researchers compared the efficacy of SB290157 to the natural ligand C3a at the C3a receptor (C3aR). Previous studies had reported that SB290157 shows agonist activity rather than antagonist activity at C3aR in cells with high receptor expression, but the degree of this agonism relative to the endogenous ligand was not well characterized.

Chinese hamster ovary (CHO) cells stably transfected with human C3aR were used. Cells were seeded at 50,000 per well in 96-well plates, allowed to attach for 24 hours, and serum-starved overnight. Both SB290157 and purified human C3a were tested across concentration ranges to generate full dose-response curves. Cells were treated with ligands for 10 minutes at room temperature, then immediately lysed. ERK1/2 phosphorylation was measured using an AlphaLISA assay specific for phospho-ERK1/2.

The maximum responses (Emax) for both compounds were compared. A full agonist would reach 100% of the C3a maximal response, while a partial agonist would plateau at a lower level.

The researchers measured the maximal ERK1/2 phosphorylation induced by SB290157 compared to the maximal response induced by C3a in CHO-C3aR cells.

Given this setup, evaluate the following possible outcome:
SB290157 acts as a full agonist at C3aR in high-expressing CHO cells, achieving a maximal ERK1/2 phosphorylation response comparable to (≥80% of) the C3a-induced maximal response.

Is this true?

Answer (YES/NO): YES